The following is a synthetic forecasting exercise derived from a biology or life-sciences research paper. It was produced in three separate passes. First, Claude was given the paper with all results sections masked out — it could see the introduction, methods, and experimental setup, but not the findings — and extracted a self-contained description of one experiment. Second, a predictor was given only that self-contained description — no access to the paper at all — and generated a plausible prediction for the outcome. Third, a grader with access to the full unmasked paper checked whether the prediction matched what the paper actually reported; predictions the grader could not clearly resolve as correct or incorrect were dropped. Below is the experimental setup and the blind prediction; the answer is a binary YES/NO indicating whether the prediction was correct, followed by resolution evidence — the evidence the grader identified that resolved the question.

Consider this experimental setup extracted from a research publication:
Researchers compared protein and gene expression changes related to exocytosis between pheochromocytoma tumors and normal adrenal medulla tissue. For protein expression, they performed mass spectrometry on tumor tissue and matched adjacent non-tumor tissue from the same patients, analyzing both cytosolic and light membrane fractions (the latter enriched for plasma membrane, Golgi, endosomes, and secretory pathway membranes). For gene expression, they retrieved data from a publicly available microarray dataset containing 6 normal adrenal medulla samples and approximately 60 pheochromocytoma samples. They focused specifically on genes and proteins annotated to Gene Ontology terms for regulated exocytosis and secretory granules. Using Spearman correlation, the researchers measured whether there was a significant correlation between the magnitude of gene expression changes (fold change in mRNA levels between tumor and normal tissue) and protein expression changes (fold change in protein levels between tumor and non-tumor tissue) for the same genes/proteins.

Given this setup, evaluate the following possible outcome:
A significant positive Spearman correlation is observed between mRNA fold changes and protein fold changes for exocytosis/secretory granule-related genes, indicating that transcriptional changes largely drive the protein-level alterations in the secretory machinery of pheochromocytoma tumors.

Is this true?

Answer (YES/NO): YES